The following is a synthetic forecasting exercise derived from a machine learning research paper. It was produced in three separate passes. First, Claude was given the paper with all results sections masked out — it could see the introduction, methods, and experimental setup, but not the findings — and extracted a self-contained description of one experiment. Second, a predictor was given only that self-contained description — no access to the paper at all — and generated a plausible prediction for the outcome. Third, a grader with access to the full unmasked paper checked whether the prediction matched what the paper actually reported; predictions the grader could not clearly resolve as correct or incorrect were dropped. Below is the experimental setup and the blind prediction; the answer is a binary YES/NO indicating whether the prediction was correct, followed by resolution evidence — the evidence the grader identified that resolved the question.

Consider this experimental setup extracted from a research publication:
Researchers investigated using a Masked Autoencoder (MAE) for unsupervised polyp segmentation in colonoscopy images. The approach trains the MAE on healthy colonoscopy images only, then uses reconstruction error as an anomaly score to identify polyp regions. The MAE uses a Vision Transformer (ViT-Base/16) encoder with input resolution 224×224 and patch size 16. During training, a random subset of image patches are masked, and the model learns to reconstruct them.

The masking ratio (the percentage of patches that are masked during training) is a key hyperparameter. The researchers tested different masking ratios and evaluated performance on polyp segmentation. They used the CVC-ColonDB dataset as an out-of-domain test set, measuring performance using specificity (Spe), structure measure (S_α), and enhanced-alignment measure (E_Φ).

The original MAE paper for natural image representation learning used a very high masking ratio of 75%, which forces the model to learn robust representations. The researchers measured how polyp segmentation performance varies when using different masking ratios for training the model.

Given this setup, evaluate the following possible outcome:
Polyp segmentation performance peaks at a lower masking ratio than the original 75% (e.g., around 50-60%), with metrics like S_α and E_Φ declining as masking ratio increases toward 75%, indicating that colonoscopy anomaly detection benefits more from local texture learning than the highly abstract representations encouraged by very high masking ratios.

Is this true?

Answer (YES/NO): NO